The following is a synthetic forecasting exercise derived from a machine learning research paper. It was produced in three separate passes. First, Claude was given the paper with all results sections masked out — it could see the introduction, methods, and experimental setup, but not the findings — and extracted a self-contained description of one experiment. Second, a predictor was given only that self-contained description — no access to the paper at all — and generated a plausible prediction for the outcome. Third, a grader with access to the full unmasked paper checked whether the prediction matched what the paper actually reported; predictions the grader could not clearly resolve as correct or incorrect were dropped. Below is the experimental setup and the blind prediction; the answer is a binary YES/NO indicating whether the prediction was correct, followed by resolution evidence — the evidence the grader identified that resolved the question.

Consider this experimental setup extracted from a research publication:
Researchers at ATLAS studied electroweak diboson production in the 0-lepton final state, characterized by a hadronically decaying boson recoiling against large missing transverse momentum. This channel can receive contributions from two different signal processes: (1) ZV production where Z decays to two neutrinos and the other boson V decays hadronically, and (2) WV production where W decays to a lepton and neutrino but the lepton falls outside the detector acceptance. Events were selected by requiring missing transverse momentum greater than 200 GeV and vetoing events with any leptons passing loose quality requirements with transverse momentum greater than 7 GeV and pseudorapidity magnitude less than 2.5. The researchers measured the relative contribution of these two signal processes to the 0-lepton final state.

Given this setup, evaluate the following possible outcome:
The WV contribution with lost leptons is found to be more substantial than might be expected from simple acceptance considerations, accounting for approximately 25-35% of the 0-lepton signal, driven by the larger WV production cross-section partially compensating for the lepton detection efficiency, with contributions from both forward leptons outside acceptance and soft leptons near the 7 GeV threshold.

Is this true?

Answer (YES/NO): NO